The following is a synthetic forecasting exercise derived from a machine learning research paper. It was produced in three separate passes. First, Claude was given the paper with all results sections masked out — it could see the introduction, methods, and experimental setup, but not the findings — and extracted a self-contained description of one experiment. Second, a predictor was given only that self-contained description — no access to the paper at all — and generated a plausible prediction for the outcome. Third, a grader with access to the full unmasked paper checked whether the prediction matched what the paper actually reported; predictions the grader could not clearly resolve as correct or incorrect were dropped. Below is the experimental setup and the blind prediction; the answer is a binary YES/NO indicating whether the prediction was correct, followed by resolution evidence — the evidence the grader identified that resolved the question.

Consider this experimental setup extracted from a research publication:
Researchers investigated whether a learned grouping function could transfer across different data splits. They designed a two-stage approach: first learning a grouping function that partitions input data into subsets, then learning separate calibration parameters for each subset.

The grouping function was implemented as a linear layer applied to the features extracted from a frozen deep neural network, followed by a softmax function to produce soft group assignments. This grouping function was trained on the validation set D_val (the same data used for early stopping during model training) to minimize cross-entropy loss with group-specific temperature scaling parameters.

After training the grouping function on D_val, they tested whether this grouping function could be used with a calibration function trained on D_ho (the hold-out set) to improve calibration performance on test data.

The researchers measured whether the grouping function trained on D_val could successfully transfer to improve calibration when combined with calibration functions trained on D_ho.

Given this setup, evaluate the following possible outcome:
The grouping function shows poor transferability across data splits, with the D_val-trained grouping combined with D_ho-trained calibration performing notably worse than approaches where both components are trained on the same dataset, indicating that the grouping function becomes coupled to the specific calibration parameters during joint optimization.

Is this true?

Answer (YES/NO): NO